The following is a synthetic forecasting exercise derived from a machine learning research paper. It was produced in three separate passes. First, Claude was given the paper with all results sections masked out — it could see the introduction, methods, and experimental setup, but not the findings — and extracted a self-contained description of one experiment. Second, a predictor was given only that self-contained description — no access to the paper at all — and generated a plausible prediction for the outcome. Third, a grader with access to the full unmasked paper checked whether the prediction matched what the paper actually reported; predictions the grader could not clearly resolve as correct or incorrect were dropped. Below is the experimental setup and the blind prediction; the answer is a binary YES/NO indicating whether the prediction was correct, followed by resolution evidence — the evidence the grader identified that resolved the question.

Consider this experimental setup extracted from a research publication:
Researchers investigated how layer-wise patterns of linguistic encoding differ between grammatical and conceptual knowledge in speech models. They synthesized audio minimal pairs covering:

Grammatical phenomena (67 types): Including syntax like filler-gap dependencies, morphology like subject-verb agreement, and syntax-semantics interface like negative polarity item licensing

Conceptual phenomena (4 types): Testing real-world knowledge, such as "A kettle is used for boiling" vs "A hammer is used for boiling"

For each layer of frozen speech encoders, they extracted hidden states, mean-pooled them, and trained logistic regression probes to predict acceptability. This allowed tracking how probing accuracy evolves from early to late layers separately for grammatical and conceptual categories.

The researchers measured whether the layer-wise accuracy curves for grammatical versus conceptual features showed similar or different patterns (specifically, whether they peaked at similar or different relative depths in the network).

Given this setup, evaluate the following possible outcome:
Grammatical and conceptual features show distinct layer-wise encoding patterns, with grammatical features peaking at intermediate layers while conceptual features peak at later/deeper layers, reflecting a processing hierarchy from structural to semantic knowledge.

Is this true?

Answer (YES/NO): NO